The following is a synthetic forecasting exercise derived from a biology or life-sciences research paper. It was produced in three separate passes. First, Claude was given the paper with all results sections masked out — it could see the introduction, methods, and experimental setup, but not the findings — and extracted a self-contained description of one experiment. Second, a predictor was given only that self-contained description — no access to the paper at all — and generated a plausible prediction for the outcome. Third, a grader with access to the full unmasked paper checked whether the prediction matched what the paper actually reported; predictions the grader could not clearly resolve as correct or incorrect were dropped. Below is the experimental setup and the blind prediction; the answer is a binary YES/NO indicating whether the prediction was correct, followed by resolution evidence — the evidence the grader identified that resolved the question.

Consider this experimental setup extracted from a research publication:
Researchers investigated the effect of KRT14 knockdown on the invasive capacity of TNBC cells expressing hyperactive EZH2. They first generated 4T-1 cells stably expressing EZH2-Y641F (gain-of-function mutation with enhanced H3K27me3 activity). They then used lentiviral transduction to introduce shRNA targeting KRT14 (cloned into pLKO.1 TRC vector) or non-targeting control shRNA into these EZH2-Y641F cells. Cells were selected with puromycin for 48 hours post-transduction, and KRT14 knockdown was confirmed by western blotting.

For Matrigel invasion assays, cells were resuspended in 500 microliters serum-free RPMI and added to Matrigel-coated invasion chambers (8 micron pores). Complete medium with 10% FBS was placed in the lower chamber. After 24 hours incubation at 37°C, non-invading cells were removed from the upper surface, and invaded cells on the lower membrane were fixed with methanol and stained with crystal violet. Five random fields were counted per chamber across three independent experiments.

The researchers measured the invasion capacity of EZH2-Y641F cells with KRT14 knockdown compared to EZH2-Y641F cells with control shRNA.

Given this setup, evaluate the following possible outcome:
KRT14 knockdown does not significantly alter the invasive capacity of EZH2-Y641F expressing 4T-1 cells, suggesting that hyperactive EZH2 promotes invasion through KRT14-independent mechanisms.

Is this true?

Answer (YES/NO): NO